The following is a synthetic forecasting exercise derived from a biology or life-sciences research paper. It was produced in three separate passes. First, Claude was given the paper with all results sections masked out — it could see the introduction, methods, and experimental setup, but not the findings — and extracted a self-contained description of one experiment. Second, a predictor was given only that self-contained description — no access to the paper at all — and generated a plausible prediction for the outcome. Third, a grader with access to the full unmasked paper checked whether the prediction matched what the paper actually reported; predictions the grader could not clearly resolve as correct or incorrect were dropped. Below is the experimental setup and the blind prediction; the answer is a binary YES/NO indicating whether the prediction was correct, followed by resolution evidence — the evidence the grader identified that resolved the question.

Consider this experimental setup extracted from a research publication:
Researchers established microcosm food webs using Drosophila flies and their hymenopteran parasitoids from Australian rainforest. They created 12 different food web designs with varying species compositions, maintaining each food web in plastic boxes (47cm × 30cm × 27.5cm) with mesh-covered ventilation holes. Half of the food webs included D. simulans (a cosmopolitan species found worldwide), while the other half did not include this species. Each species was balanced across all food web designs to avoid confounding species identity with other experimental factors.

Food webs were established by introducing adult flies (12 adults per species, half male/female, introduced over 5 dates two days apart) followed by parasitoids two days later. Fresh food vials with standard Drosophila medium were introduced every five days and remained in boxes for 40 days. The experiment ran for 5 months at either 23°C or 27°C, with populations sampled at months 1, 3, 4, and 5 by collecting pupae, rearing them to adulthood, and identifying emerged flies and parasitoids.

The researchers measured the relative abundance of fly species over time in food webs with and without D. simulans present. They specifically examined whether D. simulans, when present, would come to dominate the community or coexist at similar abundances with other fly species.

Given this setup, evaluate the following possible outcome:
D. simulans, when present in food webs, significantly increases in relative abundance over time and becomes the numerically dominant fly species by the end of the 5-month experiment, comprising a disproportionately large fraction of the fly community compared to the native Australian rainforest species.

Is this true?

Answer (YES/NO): YES